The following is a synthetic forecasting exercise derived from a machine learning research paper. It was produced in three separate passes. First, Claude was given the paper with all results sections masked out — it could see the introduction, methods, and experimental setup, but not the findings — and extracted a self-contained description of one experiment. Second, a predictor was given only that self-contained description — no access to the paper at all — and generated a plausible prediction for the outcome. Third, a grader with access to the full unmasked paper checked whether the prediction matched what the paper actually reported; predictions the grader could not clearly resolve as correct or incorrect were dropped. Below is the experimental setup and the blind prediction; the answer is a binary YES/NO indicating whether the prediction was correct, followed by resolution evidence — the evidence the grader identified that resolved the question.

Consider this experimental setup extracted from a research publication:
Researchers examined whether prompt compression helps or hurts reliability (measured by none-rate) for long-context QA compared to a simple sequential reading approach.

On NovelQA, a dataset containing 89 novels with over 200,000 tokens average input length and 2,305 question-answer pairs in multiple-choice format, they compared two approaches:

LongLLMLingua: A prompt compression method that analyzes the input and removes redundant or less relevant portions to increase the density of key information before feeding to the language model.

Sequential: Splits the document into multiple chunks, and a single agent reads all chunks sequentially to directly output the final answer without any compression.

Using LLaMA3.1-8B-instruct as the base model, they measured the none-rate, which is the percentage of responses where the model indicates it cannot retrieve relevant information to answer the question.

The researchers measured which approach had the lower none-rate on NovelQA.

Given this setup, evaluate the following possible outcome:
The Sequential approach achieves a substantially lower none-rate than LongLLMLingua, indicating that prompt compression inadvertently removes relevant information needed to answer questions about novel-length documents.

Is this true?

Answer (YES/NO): YES